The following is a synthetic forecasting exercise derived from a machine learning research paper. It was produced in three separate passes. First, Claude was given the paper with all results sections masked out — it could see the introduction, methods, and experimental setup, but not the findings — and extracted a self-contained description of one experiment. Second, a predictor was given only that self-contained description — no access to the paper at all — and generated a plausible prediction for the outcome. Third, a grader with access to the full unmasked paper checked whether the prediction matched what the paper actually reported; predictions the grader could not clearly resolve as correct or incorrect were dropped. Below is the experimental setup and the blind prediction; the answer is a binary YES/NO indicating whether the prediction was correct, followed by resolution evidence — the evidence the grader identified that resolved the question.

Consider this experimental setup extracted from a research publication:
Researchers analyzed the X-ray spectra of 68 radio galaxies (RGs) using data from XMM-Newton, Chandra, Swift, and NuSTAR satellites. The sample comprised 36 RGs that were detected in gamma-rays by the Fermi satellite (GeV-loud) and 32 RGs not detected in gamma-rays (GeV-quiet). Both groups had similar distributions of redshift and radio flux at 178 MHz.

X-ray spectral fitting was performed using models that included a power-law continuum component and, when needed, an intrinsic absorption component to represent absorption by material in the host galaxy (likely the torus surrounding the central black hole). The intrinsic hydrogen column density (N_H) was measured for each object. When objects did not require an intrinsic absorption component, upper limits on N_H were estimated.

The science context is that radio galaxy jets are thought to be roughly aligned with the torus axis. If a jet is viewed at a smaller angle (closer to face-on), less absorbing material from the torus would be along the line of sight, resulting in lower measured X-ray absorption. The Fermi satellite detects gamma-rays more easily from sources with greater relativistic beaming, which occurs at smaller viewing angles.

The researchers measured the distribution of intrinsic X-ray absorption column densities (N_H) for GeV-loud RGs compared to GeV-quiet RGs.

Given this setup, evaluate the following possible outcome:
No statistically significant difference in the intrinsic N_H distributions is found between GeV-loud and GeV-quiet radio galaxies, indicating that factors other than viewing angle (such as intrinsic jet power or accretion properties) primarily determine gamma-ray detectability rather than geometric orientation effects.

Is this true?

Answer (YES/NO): NO